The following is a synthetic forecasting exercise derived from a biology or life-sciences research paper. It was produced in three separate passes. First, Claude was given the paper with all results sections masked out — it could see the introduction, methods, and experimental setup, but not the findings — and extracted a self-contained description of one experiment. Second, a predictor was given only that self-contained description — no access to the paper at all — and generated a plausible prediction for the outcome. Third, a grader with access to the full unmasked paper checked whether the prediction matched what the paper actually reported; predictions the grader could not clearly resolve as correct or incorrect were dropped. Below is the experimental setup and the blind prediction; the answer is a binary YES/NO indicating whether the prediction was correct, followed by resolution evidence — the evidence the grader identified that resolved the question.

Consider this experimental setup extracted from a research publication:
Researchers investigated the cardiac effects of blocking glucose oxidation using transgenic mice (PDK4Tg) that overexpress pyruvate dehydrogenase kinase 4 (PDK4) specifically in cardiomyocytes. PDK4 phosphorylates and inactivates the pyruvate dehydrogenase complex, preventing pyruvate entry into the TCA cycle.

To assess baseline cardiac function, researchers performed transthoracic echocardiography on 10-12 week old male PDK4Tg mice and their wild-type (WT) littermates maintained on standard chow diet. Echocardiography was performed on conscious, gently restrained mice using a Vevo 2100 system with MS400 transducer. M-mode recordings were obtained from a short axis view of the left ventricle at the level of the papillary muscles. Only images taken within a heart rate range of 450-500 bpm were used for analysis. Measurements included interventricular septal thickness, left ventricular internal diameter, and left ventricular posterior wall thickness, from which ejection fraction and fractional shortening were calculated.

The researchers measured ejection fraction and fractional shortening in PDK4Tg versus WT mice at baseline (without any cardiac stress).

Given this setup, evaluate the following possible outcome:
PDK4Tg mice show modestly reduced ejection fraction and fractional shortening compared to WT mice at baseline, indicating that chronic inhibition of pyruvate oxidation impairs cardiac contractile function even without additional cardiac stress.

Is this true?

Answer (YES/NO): NO